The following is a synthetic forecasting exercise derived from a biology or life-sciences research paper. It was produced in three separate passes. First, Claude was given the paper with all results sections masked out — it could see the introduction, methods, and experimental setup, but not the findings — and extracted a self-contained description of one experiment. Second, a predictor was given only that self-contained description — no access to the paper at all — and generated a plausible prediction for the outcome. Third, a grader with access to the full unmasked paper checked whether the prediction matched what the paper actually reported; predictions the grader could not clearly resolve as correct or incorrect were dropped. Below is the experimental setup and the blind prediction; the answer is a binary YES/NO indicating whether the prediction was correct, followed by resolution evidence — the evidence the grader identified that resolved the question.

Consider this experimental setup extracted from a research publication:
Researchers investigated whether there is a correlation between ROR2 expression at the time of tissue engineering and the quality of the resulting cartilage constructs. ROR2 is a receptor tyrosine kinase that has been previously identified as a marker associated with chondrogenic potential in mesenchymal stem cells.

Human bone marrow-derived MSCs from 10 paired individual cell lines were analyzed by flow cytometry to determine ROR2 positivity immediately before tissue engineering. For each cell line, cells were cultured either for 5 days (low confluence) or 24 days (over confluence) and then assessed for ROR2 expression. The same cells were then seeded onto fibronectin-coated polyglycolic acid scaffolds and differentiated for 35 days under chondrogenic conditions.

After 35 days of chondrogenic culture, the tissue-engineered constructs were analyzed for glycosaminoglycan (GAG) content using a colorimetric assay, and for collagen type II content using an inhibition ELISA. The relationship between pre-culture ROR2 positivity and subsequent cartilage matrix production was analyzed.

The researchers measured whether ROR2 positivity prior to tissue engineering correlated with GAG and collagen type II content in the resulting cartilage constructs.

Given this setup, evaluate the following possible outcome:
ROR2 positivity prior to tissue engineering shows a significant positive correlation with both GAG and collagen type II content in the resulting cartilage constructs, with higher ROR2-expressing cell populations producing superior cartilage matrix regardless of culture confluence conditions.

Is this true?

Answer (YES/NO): NO